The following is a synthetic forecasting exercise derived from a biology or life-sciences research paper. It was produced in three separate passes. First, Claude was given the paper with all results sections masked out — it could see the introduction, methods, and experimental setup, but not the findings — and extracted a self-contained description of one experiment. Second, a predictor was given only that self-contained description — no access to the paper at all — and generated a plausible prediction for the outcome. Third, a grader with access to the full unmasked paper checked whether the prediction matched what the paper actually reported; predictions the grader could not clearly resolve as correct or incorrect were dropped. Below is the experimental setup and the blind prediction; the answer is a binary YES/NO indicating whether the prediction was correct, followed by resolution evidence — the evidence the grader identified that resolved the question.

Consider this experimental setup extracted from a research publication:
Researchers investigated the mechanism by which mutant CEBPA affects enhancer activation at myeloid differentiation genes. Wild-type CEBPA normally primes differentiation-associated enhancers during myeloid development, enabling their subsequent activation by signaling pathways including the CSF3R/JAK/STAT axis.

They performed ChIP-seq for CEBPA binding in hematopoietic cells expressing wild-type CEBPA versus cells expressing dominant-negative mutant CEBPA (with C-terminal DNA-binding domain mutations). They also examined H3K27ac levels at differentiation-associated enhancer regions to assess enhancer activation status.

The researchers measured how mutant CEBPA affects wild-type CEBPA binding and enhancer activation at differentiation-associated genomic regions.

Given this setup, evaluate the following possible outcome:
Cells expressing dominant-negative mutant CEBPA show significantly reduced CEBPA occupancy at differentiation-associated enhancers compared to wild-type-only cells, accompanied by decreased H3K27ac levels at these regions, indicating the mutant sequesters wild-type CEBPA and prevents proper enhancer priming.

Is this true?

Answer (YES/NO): NO